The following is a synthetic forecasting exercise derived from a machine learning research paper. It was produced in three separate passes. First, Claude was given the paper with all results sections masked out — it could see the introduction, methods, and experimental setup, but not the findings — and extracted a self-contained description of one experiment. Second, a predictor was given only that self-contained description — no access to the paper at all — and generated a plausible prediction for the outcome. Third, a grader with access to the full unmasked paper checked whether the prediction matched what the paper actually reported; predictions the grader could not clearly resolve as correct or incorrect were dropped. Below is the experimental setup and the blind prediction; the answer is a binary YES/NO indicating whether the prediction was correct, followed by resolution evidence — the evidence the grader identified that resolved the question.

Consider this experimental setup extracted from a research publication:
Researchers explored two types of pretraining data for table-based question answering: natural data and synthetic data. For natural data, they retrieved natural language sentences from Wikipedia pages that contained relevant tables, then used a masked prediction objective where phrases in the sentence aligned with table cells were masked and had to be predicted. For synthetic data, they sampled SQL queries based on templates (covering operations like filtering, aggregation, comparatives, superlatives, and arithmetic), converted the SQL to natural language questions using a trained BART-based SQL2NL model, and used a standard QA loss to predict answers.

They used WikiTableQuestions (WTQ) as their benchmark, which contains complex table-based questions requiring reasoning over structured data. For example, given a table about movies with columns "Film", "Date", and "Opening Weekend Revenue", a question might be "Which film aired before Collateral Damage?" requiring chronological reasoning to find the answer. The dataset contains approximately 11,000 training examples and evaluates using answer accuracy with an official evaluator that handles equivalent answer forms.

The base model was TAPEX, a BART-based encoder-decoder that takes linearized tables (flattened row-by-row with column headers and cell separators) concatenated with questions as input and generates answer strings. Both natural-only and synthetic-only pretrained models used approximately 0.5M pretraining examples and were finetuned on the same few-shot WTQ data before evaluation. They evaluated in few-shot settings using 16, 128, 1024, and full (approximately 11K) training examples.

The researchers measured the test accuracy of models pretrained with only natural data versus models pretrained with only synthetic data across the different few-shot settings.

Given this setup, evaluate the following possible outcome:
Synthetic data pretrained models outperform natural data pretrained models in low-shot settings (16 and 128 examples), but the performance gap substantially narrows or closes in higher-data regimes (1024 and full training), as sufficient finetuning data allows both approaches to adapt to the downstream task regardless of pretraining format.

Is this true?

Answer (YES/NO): NO